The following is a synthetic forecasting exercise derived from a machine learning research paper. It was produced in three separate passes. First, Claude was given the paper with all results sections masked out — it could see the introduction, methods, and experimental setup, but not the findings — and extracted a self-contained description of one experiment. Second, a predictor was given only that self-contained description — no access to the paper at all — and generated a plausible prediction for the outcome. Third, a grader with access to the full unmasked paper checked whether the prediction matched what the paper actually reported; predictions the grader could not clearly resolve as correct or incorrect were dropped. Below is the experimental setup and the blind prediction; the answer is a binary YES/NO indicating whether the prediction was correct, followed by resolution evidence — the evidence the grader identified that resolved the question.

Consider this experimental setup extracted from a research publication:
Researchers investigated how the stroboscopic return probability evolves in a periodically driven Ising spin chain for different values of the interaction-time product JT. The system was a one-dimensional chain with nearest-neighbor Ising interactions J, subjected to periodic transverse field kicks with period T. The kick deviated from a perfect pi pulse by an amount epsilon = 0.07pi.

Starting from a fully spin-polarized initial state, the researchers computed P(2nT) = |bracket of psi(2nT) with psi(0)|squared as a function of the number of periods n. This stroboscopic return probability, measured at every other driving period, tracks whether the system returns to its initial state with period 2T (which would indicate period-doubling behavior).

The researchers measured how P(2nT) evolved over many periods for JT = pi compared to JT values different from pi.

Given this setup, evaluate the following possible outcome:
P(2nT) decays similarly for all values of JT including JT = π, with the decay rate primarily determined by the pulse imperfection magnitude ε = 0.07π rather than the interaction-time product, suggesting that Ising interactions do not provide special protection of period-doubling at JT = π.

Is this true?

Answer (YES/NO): NO